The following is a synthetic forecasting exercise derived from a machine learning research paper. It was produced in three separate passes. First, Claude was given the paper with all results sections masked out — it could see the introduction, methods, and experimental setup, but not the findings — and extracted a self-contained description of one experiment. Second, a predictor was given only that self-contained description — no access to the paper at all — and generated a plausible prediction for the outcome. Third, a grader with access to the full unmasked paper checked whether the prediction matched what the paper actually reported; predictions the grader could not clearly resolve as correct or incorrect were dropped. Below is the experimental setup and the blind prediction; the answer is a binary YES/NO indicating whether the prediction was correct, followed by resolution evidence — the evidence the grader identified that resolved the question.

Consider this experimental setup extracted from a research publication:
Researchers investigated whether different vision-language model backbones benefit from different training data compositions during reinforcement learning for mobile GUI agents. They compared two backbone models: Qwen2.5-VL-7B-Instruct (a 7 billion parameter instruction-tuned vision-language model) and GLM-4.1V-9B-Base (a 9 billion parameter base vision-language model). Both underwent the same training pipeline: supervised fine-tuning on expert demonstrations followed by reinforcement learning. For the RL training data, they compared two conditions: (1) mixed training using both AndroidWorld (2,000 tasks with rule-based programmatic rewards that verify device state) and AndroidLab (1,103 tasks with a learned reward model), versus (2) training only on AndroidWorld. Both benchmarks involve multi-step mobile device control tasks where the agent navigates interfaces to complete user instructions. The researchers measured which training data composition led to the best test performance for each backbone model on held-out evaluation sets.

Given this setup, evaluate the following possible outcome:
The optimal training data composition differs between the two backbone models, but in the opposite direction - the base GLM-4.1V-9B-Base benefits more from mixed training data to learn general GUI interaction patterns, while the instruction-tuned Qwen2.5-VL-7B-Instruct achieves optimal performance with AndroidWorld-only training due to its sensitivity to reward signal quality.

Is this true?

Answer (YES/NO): NO